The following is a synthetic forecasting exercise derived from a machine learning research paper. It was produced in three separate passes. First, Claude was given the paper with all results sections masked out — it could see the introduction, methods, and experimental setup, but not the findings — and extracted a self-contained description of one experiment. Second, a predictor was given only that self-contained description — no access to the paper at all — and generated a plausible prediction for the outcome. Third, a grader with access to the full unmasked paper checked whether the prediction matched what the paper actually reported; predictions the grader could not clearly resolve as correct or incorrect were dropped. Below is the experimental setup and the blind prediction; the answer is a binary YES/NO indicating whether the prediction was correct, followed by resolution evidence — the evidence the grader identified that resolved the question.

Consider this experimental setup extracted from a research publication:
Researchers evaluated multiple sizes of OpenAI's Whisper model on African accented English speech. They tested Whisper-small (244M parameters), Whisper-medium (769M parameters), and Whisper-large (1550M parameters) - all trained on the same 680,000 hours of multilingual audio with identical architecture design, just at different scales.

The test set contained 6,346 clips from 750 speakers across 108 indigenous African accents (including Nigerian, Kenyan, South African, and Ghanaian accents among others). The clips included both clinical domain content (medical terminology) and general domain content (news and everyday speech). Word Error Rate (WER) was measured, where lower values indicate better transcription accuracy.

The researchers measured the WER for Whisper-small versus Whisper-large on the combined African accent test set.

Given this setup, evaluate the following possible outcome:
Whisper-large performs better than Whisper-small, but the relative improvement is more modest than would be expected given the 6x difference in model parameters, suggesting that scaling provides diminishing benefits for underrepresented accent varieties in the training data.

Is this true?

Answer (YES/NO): NO